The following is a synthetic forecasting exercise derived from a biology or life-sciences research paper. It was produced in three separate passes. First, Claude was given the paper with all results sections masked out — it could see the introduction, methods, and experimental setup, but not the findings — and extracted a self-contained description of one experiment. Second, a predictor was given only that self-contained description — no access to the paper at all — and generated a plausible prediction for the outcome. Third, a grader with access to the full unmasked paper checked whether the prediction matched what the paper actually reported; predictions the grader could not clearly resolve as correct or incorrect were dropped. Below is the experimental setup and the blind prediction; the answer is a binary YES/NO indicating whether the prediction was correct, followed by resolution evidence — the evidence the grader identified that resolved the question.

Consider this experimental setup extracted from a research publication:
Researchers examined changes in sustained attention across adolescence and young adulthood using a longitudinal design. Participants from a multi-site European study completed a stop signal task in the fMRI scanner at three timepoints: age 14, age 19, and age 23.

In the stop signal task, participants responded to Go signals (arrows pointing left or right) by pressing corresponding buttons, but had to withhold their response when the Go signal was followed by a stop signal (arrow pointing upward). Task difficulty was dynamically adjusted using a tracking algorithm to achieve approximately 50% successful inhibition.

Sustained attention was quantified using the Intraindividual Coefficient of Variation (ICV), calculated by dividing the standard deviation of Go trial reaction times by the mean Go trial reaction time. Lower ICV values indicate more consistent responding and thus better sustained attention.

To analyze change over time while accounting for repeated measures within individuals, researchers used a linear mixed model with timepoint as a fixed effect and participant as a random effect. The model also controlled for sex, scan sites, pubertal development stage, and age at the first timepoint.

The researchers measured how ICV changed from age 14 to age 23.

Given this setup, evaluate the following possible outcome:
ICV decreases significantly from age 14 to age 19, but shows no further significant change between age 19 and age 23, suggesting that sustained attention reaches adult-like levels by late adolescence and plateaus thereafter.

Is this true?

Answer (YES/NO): NO